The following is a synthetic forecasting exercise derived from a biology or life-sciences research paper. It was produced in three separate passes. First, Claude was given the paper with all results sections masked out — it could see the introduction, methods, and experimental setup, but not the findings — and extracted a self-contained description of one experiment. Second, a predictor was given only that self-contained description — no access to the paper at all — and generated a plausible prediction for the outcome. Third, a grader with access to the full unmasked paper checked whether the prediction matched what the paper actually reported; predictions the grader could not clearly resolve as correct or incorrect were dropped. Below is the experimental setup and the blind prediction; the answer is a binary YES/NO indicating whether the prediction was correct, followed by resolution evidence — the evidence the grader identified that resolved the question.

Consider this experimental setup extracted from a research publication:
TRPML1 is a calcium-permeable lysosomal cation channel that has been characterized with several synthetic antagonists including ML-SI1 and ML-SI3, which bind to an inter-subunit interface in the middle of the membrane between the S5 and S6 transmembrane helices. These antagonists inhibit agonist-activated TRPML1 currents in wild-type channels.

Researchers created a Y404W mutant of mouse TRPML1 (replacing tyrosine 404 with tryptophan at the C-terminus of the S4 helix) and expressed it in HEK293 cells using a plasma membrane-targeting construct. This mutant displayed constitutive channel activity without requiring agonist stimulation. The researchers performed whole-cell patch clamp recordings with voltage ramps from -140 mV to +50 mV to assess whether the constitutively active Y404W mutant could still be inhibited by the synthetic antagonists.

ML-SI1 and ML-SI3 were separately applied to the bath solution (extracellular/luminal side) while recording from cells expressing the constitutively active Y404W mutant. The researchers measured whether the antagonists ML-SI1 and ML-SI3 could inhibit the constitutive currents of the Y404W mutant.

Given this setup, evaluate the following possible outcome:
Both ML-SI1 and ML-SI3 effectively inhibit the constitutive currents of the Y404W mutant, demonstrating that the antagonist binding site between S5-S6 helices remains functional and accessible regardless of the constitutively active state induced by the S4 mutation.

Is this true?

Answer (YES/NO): YES